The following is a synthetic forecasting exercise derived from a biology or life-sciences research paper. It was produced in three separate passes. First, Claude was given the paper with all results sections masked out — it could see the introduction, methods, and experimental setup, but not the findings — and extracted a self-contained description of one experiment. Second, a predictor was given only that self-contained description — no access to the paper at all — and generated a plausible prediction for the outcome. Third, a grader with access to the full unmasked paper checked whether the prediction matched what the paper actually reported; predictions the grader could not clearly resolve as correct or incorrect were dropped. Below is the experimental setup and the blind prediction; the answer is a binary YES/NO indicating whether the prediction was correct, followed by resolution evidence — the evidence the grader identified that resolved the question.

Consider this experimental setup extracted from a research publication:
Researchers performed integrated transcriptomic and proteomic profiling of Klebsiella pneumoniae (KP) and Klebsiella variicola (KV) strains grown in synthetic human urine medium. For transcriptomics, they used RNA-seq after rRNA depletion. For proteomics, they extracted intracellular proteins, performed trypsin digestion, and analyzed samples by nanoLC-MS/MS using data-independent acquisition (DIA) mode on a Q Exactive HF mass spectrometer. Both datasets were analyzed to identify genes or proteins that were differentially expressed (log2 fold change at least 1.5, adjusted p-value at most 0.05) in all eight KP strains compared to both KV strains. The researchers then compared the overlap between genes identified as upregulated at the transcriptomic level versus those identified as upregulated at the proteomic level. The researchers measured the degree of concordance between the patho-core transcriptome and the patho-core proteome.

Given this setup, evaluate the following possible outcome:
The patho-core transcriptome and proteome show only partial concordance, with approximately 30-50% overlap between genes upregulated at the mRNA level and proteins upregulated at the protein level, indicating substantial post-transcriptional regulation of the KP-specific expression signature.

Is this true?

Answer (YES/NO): NO